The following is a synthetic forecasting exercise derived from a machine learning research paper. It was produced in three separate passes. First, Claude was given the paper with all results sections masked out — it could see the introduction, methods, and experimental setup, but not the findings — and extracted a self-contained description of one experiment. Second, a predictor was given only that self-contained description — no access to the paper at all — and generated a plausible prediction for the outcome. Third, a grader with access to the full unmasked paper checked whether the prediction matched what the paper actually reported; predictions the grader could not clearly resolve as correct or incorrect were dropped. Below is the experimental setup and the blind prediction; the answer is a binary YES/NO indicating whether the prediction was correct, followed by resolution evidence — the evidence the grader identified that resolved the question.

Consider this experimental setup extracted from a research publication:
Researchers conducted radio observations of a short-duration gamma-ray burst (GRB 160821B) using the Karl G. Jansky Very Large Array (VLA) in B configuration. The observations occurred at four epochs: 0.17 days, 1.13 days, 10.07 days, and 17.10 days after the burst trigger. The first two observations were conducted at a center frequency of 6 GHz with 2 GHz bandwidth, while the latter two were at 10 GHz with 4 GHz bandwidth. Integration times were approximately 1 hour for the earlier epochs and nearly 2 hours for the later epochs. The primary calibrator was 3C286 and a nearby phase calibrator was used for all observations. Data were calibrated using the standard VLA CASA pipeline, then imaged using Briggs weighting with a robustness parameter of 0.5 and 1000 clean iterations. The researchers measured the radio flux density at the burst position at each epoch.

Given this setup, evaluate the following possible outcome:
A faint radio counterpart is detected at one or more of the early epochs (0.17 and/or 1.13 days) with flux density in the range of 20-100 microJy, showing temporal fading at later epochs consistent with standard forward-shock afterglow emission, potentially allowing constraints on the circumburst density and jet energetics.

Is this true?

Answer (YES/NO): NO